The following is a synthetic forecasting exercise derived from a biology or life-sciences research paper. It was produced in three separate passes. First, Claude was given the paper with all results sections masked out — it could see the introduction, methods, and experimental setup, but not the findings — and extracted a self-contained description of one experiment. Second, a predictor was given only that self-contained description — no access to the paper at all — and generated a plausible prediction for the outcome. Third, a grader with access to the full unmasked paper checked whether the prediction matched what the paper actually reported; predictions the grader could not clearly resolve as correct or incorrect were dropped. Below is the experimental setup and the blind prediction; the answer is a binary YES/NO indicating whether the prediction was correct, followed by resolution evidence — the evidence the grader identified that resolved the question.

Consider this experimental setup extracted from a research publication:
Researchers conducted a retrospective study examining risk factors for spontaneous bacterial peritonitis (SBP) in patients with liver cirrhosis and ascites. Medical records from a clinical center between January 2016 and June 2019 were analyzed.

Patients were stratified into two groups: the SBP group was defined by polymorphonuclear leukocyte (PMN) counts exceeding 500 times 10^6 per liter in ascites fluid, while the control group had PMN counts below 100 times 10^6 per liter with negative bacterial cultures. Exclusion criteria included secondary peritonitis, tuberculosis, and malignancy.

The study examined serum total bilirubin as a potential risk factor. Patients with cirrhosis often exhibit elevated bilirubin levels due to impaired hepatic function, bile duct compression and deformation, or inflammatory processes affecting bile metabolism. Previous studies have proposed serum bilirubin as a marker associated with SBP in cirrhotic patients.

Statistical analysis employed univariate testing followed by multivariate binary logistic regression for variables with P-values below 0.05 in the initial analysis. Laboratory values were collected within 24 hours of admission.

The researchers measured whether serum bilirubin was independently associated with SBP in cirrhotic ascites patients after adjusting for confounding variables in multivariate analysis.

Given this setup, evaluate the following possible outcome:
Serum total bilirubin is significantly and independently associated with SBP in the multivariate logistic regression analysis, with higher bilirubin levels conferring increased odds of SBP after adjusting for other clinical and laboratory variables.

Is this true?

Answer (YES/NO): YES